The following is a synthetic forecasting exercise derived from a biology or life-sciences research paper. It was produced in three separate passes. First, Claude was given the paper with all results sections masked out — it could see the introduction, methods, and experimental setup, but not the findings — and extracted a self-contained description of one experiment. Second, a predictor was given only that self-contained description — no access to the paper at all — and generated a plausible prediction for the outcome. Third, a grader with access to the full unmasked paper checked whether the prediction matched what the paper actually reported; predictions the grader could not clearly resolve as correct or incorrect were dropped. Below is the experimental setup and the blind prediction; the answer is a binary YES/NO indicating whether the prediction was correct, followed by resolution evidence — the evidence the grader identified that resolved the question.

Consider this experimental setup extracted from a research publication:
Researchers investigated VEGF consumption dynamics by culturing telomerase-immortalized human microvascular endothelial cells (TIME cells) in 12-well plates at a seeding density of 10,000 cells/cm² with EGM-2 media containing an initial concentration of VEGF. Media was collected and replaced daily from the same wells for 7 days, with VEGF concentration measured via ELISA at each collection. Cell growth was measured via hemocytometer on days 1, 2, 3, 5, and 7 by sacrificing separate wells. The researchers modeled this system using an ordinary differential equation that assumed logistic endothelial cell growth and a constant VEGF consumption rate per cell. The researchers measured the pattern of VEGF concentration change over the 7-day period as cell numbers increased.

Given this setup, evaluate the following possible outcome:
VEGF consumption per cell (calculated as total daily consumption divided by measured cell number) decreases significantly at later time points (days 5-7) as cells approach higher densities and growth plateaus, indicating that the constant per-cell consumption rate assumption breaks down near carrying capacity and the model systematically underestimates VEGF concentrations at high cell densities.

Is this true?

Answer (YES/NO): NO